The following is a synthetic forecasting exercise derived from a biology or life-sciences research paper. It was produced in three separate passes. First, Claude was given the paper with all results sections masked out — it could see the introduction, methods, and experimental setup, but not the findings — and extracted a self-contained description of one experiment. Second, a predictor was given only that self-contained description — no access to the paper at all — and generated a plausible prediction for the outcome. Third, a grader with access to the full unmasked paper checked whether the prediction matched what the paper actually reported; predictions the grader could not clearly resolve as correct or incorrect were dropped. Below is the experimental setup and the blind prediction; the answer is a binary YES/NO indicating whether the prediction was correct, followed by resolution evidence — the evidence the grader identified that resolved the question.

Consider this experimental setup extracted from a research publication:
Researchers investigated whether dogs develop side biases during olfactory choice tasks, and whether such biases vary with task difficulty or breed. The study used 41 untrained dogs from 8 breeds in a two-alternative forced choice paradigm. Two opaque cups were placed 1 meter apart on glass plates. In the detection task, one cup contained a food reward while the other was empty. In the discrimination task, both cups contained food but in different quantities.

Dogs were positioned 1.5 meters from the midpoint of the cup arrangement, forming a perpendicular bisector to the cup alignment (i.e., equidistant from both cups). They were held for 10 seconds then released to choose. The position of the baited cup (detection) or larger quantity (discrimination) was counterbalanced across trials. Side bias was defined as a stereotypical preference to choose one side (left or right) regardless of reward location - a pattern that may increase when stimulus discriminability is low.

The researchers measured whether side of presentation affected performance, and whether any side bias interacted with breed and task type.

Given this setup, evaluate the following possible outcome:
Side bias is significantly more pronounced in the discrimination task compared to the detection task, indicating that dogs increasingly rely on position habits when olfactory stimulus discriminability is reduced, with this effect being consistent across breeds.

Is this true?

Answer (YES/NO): NO